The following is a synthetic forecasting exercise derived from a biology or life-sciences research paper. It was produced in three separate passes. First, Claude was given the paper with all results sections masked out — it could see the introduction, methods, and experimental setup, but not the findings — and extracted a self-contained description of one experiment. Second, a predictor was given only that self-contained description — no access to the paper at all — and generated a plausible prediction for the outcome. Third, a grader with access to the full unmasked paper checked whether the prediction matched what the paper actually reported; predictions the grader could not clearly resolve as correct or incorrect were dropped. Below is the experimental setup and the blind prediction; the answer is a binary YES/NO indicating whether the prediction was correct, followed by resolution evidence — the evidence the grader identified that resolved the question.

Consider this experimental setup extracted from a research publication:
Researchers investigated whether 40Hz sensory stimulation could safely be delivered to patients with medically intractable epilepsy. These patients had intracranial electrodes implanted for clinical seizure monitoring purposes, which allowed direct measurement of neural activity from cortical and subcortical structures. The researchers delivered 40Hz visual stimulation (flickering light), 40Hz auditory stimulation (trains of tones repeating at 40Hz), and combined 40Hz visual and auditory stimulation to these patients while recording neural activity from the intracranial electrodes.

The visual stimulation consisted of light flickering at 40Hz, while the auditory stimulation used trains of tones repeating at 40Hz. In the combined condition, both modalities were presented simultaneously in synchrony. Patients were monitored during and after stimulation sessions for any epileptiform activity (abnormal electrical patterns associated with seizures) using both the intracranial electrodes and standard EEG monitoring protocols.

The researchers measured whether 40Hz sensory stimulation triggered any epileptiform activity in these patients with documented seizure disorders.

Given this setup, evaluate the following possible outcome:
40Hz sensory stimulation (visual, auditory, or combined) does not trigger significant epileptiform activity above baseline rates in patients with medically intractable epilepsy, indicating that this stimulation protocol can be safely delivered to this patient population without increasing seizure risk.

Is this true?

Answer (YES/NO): YES